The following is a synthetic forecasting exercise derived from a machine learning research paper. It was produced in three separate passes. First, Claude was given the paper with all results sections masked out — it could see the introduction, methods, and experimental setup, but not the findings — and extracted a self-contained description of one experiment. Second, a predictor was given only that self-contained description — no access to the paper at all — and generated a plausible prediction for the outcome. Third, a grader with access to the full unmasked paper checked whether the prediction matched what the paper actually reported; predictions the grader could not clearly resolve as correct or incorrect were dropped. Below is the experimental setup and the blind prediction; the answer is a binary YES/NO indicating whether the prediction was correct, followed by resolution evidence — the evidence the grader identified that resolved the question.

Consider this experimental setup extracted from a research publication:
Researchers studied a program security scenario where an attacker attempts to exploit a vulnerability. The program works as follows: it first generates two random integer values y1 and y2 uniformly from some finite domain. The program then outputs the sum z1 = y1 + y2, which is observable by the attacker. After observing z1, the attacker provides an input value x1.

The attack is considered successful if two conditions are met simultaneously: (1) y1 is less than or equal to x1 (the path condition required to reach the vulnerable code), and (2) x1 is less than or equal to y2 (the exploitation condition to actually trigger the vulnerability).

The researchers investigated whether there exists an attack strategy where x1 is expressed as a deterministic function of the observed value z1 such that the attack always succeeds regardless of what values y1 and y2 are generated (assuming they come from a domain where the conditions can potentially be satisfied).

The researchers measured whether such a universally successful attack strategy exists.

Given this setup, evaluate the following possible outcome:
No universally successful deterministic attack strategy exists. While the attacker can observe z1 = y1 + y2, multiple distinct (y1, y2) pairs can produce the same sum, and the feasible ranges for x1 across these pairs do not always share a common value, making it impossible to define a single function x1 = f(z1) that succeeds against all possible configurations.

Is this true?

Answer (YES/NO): NO